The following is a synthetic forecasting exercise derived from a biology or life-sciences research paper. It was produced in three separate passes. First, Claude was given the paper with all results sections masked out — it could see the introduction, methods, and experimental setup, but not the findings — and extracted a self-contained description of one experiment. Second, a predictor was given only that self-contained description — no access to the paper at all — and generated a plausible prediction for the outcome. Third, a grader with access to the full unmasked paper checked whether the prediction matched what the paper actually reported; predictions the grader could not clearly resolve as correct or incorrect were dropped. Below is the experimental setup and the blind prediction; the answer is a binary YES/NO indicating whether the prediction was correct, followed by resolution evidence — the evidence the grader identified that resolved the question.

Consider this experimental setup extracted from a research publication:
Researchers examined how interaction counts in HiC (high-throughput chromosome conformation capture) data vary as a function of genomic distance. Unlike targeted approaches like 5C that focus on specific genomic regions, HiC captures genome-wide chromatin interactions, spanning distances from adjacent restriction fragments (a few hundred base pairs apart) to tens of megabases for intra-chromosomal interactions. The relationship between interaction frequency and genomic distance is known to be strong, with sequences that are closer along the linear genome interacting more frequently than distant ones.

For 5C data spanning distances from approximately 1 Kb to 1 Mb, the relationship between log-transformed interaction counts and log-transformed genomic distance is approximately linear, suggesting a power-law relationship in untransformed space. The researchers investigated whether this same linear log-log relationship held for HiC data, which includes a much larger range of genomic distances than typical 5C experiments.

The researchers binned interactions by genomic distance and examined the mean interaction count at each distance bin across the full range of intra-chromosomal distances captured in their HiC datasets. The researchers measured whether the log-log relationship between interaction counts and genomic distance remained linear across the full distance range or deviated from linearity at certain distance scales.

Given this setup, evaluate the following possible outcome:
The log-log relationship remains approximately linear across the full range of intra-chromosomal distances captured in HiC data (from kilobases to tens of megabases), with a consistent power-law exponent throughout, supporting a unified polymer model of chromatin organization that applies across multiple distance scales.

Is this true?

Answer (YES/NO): NO